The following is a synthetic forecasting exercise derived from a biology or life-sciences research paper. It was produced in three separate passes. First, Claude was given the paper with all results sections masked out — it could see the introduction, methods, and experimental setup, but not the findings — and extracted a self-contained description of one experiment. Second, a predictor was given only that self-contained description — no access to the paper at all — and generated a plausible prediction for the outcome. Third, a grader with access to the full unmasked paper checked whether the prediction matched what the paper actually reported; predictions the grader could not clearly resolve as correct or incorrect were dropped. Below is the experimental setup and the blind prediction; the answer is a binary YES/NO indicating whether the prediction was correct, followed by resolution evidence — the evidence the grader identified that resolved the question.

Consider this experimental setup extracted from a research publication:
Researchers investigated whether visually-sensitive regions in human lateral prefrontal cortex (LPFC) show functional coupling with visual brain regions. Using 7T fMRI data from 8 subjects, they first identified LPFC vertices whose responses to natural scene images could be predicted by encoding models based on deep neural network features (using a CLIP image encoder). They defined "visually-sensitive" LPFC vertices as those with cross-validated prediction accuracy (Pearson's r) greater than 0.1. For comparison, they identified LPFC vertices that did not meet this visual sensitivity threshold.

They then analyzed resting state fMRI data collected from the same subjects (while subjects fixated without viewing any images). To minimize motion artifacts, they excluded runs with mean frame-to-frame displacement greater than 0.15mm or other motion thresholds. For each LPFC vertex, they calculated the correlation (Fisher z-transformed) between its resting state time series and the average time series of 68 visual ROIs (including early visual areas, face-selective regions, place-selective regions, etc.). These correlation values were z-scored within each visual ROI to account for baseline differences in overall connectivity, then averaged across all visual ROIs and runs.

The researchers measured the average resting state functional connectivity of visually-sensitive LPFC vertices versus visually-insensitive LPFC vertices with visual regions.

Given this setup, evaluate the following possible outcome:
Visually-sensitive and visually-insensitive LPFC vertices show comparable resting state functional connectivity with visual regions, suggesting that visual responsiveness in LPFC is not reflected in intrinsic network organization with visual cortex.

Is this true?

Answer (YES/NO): NO